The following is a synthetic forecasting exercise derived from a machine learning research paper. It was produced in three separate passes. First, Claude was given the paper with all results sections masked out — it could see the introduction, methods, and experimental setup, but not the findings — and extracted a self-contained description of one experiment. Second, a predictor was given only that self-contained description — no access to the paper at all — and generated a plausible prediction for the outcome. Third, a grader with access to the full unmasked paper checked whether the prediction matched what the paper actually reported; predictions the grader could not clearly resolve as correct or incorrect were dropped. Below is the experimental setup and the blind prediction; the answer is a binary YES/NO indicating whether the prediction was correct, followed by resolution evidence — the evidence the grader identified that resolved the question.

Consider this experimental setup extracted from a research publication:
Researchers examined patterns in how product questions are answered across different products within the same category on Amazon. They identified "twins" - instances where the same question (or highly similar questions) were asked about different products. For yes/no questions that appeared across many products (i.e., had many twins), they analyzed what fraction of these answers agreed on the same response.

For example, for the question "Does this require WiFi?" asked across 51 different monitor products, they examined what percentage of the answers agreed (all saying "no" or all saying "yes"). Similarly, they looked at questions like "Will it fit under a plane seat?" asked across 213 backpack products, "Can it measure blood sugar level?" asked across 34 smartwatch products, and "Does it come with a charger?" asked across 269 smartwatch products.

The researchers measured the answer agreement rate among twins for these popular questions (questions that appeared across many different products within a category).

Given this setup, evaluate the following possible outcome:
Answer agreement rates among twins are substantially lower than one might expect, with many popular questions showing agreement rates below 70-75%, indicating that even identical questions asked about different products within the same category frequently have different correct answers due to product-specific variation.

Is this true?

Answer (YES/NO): NO